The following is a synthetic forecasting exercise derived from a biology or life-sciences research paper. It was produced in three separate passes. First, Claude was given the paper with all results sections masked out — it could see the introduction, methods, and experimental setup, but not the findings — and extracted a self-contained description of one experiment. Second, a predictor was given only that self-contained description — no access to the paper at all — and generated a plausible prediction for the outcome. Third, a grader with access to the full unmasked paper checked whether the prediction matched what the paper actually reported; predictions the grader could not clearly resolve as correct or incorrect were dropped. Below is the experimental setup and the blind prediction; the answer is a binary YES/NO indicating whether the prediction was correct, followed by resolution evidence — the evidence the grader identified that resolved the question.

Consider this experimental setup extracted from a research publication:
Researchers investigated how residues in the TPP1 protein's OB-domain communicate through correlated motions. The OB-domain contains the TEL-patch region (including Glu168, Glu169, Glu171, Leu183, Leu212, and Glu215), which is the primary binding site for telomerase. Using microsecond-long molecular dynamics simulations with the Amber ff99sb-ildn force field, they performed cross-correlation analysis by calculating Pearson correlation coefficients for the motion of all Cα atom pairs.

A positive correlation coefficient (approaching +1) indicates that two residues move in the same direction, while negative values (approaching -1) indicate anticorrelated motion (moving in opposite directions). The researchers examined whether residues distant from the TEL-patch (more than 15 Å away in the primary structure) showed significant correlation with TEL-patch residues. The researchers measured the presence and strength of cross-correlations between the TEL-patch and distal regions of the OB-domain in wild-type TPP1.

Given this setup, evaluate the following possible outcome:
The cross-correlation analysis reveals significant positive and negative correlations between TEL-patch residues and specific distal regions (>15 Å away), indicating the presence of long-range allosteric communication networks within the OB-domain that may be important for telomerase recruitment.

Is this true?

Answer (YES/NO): NO